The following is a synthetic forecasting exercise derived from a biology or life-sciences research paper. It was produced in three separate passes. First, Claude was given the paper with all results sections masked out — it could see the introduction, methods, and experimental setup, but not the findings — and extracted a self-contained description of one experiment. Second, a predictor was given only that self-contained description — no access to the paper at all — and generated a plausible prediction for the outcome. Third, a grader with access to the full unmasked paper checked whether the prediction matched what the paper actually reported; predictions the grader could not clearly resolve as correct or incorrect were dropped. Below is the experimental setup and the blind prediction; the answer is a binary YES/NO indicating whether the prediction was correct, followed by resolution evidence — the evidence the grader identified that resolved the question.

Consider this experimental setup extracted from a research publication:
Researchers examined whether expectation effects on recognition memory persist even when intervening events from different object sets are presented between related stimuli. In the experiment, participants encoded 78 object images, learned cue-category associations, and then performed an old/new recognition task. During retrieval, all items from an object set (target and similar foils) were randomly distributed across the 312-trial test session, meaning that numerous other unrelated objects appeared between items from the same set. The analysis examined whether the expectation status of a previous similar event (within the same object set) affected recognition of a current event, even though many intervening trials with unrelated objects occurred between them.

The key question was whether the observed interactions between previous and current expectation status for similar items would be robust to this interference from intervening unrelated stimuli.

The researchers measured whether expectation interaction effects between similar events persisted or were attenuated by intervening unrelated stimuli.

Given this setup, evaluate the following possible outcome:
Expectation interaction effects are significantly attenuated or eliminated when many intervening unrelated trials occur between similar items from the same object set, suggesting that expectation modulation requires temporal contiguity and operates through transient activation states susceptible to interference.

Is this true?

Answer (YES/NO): NO